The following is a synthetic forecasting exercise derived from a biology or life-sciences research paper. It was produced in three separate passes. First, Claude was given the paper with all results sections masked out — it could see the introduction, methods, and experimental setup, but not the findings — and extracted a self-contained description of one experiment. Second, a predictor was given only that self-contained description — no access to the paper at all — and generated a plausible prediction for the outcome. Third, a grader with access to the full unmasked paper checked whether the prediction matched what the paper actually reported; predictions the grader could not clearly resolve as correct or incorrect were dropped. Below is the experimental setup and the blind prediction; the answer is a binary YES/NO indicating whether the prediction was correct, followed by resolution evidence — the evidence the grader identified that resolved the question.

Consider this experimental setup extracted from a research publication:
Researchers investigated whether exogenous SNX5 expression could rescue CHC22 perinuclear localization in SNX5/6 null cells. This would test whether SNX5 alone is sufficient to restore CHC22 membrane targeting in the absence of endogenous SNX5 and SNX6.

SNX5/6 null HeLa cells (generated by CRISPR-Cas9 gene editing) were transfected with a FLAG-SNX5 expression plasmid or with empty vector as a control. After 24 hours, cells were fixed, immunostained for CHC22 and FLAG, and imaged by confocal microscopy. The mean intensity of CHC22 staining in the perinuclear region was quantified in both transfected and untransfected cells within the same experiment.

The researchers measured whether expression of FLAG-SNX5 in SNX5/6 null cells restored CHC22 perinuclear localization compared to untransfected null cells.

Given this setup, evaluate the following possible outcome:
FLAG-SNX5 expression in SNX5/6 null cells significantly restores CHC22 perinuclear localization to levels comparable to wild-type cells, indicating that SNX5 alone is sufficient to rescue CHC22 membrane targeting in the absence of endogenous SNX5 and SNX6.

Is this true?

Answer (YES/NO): YES